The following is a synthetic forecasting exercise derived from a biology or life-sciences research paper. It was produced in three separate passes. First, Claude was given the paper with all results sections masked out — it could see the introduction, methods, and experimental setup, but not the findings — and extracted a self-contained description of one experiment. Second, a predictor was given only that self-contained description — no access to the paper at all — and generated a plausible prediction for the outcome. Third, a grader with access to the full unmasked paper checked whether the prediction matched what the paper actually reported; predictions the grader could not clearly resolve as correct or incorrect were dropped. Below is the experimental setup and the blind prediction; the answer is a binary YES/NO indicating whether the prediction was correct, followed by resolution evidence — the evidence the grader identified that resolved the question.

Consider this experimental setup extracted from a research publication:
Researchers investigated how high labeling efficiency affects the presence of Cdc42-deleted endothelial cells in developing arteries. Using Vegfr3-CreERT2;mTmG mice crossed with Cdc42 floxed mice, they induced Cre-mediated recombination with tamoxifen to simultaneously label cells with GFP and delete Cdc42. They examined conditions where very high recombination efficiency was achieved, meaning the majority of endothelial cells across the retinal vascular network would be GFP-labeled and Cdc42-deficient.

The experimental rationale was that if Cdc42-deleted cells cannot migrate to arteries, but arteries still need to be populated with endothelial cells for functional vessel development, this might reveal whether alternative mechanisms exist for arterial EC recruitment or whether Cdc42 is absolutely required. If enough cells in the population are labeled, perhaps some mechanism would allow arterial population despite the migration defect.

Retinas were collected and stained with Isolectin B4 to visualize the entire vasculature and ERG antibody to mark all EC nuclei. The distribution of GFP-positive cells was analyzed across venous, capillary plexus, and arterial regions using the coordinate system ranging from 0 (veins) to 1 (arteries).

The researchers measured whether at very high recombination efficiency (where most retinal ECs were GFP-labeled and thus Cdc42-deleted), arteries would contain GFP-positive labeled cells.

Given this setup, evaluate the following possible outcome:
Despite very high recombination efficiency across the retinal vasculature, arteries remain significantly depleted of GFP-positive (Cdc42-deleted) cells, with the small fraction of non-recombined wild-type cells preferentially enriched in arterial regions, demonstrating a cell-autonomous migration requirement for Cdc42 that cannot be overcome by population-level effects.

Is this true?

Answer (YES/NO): YES